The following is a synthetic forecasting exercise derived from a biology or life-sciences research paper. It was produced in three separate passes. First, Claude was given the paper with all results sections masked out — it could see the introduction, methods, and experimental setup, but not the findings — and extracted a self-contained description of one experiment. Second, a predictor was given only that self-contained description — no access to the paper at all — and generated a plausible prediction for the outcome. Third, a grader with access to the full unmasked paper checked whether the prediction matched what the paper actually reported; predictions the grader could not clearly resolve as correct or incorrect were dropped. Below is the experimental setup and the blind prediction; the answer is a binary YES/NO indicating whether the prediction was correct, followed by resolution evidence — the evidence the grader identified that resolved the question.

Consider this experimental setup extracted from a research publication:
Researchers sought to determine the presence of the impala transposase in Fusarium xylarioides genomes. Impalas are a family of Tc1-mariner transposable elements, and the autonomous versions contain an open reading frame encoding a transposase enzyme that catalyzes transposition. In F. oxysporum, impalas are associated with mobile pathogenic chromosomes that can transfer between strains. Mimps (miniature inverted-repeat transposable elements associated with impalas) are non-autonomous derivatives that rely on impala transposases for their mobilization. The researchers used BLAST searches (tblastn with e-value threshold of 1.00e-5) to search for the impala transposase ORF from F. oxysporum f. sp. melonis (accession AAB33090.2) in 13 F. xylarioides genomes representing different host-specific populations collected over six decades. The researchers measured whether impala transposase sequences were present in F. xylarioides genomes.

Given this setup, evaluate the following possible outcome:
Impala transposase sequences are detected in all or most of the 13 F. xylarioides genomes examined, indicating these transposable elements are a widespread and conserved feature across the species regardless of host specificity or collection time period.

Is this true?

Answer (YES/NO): YES